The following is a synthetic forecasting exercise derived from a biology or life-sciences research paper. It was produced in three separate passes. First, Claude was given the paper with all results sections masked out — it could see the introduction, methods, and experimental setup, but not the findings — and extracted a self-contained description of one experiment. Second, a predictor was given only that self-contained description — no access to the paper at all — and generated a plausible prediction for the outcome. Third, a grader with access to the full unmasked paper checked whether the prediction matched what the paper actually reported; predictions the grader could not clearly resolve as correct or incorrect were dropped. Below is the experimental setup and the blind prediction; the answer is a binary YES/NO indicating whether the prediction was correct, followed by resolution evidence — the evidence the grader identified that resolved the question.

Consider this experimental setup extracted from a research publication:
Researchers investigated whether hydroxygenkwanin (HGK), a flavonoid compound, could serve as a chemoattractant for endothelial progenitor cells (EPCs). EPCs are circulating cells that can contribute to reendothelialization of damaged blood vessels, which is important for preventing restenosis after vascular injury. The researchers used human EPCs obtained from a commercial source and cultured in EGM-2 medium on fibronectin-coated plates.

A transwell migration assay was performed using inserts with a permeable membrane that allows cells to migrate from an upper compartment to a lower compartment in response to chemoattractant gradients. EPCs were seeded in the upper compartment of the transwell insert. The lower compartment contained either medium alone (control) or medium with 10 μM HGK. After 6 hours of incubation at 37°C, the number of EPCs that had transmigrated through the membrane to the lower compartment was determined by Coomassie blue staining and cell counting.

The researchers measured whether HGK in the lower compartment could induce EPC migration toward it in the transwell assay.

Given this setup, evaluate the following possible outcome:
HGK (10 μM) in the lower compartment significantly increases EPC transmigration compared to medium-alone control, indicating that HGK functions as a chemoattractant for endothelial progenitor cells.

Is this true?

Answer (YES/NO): YES